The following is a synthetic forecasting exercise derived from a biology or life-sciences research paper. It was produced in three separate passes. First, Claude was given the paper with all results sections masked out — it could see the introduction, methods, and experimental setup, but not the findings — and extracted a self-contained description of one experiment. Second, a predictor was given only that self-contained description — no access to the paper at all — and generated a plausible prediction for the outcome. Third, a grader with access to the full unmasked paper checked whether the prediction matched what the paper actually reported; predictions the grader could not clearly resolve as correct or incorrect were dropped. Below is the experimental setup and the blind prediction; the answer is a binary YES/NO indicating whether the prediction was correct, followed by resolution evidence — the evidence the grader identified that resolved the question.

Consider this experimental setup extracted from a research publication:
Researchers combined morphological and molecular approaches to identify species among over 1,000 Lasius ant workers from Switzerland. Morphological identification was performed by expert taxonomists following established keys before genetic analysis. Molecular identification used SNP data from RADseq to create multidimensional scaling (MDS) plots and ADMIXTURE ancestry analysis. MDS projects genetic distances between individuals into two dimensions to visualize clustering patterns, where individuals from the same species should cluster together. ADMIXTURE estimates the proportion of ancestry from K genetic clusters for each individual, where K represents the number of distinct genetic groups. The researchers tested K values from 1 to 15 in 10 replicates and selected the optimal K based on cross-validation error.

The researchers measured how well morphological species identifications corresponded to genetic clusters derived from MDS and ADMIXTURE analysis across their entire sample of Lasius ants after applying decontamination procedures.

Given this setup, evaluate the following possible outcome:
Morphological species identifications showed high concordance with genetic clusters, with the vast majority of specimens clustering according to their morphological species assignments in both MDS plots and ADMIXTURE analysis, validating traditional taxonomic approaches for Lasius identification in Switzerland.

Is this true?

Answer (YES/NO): YES